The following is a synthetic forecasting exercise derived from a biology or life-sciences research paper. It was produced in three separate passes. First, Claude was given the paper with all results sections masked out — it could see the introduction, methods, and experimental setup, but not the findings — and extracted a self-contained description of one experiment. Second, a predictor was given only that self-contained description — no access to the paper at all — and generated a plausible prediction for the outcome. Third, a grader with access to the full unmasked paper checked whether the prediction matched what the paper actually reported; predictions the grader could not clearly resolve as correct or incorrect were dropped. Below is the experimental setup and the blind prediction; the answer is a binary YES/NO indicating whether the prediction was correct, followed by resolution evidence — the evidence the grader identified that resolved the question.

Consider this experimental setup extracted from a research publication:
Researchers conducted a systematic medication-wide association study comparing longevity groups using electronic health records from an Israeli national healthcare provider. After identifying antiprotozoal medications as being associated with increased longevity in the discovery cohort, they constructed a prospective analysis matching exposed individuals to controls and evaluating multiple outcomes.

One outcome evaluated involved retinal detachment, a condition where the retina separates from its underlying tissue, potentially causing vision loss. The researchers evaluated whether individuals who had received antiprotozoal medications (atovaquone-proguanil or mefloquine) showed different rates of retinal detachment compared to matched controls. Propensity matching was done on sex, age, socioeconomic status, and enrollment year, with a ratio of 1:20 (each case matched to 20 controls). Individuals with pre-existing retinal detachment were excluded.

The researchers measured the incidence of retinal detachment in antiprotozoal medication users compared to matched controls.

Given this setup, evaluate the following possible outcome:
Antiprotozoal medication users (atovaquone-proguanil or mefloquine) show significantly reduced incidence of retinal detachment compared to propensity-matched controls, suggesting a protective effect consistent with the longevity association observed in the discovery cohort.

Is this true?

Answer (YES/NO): NO